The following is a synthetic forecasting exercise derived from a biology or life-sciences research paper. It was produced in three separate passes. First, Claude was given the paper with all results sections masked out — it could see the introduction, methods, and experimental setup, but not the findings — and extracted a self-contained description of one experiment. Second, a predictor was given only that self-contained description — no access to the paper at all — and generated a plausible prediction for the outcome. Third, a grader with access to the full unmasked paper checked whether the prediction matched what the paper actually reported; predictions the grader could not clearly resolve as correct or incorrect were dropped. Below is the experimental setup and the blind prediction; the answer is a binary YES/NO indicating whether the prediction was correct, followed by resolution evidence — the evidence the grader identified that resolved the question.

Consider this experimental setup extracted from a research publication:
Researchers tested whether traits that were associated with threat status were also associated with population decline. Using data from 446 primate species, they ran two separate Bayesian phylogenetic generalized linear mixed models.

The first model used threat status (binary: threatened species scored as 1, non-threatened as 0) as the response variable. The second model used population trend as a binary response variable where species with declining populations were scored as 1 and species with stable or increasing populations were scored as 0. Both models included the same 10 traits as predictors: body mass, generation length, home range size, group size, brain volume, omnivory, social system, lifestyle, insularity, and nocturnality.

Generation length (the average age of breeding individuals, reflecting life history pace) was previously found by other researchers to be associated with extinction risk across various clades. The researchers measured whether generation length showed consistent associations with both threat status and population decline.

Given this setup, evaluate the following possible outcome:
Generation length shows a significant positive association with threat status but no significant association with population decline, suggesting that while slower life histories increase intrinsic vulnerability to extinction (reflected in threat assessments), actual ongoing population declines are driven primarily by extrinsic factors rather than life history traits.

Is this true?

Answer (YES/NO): NO